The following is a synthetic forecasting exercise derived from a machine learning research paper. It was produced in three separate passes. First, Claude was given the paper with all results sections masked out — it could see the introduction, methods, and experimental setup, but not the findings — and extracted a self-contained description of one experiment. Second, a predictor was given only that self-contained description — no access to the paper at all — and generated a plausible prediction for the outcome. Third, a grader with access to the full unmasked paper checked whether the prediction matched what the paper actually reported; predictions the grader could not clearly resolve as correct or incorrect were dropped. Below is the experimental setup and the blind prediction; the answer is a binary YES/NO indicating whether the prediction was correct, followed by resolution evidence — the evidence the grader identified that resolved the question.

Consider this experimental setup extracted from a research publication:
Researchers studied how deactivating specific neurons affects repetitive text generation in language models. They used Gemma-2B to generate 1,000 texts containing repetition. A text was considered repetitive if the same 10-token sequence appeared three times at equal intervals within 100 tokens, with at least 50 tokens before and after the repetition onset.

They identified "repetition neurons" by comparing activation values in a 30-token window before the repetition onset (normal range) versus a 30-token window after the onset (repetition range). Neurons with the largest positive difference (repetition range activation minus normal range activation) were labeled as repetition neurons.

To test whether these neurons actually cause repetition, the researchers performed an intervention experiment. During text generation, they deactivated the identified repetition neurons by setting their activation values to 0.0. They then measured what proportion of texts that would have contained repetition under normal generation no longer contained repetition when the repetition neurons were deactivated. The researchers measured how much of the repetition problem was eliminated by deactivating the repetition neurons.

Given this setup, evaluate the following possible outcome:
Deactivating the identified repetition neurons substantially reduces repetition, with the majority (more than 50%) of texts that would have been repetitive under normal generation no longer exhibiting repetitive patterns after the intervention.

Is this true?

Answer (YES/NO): NO